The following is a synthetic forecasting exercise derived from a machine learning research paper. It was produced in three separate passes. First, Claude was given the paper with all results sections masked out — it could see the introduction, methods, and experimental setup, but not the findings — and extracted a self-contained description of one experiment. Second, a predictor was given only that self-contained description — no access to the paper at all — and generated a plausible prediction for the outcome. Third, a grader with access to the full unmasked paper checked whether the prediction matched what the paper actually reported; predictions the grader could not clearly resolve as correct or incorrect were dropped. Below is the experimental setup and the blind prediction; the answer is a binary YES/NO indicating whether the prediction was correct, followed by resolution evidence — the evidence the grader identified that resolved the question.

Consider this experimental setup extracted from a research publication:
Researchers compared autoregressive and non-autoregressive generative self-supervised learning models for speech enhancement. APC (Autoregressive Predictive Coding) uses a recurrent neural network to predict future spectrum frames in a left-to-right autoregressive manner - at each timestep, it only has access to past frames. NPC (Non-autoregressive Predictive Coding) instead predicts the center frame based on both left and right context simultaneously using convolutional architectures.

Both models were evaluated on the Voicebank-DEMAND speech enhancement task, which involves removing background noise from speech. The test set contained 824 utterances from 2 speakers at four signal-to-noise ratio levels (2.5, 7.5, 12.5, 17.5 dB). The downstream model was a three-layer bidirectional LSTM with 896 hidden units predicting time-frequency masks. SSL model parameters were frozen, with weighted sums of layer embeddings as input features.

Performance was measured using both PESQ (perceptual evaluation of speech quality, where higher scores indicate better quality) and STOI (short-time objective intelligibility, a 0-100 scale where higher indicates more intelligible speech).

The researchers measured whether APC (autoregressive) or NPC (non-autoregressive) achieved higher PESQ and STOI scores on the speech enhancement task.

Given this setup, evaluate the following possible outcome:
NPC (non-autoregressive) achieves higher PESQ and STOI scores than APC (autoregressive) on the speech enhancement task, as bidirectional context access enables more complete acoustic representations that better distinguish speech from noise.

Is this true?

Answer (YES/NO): NO